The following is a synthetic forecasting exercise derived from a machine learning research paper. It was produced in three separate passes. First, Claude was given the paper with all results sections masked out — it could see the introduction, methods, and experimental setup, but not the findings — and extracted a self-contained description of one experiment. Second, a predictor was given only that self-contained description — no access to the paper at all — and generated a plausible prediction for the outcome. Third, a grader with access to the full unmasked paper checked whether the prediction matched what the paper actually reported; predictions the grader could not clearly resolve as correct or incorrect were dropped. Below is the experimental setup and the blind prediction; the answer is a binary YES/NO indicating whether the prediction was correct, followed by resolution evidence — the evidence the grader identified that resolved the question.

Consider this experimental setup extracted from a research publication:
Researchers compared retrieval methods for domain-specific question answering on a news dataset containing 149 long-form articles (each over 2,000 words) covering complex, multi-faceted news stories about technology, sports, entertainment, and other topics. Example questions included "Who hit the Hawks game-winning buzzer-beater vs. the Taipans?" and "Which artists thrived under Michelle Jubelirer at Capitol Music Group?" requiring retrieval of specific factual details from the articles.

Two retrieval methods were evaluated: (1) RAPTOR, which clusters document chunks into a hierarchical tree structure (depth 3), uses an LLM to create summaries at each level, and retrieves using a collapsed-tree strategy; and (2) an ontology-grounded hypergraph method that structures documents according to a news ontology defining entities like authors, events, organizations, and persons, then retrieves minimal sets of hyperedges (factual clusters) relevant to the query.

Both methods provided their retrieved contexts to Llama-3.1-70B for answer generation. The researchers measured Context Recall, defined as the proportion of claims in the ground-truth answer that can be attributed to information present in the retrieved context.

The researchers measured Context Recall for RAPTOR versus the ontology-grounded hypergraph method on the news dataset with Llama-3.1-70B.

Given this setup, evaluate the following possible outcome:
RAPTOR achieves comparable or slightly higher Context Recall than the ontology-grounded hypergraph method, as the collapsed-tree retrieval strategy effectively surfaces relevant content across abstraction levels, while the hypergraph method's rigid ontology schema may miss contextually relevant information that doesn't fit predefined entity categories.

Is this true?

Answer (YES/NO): YES